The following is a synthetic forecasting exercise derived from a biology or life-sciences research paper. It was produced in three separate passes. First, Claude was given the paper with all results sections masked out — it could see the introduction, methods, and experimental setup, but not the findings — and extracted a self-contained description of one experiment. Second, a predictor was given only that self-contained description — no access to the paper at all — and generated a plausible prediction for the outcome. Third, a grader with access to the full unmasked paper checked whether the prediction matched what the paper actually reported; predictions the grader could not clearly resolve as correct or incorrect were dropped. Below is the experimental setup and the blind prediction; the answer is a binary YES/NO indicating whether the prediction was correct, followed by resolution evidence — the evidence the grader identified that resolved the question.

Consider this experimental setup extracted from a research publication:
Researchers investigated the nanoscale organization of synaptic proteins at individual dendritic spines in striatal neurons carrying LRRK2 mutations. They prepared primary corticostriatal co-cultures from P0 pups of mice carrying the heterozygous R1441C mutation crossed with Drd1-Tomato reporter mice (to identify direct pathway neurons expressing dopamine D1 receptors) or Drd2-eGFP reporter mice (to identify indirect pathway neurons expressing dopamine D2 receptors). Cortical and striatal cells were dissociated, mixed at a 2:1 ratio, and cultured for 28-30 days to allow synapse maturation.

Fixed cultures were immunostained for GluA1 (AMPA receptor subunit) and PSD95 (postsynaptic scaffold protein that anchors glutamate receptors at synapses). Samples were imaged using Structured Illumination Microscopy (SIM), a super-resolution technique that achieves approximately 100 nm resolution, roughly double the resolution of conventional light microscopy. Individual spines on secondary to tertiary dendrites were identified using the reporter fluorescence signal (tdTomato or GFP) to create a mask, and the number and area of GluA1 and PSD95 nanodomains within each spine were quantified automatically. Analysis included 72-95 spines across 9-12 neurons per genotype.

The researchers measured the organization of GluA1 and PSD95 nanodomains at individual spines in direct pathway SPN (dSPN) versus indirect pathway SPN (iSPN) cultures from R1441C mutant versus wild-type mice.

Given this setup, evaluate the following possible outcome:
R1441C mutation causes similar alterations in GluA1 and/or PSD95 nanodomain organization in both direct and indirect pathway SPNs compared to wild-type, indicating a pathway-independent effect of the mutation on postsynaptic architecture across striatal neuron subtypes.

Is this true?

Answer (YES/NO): NO